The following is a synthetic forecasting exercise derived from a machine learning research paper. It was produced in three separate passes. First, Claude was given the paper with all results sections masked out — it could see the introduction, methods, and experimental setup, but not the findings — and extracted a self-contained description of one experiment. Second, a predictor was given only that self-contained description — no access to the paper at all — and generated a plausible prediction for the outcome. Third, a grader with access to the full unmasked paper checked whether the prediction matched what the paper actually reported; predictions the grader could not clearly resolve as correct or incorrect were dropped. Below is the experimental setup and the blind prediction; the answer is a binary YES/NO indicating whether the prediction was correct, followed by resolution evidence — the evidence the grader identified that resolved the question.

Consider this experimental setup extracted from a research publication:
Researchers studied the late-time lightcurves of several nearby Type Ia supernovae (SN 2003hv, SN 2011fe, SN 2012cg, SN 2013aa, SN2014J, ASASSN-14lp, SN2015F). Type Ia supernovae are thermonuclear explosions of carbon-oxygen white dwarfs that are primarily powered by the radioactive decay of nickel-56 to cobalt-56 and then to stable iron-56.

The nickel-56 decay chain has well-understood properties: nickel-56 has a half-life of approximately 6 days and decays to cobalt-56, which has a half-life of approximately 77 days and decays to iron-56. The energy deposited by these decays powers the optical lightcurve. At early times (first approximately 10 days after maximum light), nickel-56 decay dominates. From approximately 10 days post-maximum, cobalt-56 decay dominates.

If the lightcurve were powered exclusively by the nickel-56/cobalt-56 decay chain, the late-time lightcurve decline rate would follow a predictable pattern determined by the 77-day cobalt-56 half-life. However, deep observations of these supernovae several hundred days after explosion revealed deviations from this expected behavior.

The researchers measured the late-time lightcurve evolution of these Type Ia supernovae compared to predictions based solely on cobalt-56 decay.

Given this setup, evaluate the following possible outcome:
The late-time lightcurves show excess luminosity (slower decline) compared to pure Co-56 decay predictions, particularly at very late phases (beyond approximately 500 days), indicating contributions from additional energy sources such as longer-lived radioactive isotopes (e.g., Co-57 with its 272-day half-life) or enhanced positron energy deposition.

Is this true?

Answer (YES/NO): YES